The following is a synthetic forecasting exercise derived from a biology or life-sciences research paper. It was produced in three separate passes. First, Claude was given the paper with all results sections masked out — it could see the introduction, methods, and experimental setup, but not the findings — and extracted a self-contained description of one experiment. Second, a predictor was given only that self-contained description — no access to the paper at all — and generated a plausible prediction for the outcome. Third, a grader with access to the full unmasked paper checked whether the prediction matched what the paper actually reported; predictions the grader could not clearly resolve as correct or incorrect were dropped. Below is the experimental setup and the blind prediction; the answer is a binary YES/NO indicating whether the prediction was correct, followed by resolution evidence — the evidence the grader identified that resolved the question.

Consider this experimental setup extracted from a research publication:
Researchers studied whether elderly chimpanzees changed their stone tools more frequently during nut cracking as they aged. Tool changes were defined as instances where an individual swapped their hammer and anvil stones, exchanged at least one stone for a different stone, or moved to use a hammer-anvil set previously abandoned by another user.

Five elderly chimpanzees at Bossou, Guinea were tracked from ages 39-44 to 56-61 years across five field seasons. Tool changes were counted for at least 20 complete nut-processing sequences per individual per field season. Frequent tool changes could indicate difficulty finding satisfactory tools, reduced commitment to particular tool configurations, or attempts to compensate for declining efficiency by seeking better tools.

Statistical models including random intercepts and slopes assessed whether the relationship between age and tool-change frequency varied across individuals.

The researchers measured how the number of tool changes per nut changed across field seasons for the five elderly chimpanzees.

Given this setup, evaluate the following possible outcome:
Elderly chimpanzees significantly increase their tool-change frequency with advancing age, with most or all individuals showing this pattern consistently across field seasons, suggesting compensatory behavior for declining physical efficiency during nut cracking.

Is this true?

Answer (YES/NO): NO